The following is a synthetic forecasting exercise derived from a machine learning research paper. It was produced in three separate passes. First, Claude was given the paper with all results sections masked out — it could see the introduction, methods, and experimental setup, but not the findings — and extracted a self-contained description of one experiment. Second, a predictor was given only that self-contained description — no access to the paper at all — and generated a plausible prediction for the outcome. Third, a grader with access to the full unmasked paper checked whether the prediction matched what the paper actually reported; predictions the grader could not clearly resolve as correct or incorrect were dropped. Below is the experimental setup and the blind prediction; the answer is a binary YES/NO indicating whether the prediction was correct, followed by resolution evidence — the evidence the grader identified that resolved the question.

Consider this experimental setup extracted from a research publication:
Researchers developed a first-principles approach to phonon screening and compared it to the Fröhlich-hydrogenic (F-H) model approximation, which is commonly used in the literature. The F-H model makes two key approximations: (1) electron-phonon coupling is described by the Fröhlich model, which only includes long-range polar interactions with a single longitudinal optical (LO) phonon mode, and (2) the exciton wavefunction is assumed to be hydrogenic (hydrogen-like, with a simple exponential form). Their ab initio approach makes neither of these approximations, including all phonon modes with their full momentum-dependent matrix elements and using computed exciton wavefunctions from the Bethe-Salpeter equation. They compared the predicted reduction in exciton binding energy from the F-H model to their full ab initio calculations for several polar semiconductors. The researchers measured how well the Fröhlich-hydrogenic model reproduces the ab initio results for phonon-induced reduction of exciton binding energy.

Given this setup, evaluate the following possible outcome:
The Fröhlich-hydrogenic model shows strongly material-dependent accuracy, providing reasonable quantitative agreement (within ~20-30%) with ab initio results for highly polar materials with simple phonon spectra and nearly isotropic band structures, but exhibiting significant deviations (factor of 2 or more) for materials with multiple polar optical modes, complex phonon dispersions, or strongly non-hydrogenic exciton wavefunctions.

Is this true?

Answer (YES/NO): NO